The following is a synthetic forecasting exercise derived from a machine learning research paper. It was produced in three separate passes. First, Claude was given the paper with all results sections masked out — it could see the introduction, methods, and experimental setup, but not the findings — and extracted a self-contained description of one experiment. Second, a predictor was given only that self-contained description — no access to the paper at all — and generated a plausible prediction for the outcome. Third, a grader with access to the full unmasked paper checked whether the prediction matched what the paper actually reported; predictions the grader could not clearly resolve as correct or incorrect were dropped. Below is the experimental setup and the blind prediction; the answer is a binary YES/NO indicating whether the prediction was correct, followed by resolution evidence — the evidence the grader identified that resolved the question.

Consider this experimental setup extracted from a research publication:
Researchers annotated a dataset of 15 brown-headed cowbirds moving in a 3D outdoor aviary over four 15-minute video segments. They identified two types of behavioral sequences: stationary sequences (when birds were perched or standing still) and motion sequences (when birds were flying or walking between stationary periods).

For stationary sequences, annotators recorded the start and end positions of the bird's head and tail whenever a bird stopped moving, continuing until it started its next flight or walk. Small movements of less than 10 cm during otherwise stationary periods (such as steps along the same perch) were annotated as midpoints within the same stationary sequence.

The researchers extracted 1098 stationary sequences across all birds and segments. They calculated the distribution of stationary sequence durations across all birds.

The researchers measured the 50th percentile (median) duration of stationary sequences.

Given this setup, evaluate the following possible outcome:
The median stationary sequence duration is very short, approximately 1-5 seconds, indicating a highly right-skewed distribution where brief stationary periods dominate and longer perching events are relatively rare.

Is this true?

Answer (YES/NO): NO